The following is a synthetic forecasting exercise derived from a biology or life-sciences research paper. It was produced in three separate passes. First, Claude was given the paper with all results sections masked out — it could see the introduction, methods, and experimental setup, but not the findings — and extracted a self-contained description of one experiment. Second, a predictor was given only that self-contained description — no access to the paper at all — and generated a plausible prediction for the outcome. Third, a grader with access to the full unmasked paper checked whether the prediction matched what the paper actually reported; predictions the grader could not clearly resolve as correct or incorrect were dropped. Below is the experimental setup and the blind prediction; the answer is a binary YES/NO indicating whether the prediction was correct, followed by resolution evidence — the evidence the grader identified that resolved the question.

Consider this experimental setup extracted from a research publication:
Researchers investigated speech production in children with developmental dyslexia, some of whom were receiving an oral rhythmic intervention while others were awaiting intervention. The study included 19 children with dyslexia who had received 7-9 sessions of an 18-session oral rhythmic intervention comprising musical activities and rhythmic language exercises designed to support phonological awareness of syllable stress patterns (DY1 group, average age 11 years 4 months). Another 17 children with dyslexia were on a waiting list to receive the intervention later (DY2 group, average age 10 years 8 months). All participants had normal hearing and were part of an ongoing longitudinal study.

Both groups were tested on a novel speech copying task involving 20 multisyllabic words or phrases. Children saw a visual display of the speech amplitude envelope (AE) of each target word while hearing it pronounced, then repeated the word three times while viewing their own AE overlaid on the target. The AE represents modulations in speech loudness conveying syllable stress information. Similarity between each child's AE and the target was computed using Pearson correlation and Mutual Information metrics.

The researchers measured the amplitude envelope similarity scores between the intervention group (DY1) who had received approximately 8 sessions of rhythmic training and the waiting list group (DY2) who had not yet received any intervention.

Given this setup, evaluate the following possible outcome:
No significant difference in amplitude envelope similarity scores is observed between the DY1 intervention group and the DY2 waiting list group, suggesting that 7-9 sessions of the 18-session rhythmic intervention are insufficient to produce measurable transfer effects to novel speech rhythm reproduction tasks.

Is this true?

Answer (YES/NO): YES